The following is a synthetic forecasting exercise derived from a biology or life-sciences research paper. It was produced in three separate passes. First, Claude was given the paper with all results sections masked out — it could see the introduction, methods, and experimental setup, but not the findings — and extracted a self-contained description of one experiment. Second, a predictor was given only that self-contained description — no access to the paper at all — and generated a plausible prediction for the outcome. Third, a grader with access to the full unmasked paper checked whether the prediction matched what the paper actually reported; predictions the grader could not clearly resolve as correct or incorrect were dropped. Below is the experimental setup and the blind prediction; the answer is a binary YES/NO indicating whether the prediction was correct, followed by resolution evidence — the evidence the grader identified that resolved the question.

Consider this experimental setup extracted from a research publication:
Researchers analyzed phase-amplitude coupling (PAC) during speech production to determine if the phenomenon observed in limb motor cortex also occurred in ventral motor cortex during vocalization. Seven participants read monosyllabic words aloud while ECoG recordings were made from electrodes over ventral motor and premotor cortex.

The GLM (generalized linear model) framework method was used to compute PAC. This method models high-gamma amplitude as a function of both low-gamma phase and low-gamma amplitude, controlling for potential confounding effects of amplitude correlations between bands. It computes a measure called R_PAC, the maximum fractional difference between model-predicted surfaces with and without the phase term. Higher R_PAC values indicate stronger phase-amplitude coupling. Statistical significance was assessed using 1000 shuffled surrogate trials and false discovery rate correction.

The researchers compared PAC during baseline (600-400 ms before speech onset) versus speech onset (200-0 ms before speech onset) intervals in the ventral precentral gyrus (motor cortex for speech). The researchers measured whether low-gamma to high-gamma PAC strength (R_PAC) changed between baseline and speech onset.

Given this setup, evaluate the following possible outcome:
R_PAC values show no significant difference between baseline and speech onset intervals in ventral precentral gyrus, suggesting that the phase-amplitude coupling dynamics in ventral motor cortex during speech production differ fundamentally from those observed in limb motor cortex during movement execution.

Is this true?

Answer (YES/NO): NO